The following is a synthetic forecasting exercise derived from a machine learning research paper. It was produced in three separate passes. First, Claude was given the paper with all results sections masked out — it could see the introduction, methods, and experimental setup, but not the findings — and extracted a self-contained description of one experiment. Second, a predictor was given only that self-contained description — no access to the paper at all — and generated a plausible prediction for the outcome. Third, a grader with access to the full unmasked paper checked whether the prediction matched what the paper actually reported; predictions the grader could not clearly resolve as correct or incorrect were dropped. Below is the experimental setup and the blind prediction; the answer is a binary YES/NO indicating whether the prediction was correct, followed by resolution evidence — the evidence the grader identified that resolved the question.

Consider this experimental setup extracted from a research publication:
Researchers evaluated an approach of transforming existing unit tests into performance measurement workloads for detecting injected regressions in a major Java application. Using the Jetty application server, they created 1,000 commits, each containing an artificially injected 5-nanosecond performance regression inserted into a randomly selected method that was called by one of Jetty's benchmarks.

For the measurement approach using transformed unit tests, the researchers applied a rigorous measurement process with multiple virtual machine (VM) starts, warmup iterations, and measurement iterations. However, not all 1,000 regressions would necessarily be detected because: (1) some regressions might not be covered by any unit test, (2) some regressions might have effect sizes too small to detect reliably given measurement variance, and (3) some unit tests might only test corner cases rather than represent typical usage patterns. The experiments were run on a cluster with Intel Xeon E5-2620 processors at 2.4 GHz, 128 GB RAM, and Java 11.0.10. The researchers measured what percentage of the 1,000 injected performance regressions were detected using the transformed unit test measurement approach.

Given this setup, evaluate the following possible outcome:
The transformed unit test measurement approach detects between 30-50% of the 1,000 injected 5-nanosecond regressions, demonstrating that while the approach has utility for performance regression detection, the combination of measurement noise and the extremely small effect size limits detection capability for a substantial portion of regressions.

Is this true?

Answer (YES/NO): NO